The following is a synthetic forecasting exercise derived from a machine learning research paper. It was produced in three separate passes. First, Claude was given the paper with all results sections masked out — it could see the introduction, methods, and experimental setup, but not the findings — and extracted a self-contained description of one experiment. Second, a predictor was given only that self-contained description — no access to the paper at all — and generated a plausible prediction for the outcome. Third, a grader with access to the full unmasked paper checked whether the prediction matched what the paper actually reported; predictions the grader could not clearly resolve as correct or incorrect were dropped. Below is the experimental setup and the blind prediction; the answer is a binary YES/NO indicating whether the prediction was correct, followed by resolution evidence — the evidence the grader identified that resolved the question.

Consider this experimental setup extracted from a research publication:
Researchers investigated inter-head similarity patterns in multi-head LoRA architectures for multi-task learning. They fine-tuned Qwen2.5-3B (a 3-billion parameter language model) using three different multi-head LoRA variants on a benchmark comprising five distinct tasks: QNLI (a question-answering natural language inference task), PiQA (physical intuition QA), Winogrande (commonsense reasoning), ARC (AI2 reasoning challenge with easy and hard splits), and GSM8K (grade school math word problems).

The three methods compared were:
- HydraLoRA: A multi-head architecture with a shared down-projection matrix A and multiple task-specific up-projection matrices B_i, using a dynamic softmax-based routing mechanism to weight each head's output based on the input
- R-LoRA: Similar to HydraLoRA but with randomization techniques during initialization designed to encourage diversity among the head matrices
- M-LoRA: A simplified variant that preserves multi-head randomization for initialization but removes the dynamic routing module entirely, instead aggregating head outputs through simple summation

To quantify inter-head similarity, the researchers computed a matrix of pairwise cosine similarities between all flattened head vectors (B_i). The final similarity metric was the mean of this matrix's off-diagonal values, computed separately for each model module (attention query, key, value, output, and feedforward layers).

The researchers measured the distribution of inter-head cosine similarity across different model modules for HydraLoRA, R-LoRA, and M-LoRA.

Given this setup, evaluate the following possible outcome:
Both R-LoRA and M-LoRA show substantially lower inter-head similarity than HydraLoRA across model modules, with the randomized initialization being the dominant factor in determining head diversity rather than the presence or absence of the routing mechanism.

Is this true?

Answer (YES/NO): NO